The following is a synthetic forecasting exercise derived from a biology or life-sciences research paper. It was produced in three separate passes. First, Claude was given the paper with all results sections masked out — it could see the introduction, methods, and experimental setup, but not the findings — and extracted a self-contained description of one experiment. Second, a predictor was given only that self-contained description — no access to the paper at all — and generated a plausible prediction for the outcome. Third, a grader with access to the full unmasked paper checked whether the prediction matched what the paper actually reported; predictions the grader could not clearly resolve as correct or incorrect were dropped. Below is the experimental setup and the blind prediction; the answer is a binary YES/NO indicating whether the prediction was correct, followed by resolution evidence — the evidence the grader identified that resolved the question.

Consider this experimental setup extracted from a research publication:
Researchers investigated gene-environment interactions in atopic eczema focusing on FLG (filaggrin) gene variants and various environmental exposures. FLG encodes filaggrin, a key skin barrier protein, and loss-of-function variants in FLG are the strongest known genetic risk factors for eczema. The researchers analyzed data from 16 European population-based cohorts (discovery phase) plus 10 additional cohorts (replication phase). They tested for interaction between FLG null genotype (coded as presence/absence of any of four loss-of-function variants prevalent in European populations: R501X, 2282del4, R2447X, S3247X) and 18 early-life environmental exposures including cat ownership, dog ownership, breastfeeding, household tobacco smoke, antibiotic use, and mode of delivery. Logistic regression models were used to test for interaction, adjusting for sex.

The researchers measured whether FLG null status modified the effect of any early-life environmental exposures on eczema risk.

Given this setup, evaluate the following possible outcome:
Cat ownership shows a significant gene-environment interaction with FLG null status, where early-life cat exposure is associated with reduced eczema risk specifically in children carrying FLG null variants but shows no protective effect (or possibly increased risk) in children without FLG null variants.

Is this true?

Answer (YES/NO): NO